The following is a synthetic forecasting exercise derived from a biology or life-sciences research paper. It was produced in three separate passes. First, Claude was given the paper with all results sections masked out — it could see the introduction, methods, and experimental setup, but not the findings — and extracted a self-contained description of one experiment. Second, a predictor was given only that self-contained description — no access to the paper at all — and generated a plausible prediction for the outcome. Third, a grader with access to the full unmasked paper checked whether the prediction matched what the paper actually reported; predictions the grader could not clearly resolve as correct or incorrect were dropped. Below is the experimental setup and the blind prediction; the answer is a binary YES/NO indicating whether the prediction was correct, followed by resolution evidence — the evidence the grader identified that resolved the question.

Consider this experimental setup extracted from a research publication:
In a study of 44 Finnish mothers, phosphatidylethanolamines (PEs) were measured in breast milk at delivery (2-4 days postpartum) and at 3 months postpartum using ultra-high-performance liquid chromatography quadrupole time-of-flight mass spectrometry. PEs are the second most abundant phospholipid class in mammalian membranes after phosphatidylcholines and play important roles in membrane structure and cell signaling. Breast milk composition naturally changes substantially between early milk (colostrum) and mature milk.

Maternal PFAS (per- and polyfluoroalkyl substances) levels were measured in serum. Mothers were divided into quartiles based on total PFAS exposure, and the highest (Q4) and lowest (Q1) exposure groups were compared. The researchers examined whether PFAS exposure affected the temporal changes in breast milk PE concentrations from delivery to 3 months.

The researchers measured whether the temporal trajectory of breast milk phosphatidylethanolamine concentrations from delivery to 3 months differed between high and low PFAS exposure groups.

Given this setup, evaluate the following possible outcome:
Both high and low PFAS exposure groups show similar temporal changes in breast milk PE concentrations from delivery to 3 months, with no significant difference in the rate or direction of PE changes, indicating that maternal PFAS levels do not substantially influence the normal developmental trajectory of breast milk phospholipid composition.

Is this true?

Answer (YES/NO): NO